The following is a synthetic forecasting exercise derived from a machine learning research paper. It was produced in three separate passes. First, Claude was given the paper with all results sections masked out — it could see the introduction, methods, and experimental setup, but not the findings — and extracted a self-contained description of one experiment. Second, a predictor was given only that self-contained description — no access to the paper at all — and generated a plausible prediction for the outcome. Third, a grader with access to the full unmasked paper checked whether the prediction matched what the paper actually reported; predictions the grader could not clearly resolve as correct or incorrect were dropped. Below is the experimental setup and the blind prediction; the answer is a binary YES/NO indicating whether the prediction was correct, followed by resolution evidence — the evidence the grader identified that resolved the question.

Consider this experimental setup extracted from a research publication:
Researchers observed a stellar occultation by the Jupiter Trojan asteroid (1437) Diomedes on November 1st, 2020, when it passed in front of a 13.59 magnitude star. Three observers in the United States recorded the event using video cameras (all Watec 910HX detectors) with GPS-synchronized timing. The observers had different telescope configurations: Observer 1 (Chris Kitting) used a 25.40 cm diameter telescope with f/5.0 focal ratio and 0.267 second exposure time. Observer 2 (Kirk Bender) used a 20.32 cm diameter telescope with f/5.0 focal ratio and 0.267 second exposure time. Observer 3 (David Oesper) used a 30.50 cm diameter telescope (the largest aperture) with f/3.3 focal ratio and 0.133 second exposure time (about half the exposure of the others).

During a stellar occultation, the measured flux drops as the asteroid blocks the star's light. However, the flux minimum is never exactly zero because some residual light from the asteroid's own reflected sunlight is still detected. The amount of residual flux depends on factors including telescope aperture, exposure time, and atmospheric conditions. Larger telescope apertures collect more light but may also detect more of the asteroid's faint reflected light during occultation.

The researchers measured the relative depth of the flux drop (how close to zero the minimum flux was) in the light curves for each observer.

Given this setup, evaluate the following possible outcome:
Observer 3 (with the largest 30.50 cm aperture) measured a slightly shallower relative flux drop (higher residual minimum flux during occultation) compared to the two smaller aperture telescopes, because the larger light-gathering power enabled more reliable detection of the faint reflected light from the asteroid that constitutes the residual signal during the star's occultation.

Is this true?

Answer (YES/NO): NO